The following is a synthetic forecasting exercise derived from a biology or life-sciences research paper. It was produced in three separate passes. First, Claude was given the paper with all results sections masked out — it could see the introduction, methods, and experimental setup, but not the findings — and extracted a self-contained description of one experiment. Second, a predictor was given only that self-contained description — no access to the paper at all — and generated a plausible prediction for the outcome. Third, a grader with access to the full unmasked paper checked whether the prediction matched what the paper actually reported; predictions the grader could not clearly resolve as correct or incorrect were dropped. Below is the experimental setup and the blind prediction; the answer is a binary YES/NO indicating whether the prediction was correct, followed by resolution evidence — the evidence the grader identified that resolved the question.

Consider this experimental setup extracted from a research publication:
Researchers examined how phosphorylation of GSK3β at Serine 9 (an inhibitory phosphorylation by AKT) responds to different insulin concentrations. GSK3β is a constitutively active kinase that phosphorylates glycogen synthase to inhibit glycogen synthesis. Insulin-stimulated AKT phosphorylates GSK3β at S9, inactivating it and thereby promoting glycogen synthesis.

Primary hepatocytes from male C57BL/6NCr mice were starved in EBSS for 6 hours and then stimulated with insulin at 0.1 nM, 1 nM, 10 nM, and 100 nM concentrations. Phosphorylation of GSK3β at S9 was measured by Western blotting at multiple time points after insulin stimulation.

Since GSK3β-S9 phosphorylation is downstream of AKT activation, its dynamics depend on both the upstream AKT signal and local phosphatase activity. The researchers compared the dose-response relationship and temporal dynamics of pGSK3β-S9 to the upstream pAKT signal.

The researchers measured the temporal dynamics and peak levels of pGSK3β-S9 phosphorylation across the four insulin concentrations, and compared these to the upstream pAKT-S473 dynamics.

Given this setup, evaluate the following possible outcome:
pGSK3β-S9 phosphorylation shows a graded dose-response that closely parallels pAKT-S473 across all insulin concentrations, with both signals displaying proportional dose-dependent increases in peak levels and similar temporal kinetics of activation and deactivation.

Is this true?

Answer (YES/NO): NO